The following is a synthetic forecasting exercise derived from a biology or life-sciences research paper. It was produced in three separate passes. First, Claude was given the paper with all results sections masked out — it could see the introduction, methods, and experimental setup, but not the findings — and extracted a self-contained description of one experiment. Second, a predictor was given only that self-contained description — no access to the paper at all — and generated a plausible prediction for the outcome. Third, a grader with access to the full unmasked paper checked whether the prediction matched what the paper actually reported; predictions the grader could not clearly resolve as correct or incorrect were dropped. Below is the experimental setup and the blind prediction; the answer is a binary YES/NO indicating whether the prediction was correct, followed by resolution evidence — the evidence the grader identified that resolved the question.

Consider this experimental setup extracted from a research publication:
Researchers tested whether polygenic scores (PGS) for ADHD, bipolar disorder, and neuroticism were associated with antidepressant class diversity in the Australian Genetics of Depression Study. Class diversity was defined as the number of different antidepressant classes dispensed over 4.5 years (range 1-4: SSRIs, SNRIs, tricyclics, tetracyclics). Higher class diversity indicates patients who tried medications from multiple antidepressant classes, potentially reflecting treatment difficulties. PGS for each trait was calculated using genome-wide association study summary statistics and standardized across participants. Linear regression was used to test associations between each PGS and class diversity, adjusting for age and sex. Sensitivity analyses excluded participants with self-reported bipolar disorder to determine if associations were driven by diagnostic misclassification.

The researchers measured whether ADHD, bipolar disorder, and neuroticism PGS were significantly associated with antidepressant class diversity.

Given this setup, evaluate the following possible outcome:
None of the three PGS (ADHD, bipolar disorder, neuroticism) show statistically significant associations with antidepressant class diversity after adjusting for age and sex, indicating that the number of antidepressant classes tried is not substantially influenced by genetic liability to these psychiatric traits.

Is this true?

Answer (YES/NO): NO